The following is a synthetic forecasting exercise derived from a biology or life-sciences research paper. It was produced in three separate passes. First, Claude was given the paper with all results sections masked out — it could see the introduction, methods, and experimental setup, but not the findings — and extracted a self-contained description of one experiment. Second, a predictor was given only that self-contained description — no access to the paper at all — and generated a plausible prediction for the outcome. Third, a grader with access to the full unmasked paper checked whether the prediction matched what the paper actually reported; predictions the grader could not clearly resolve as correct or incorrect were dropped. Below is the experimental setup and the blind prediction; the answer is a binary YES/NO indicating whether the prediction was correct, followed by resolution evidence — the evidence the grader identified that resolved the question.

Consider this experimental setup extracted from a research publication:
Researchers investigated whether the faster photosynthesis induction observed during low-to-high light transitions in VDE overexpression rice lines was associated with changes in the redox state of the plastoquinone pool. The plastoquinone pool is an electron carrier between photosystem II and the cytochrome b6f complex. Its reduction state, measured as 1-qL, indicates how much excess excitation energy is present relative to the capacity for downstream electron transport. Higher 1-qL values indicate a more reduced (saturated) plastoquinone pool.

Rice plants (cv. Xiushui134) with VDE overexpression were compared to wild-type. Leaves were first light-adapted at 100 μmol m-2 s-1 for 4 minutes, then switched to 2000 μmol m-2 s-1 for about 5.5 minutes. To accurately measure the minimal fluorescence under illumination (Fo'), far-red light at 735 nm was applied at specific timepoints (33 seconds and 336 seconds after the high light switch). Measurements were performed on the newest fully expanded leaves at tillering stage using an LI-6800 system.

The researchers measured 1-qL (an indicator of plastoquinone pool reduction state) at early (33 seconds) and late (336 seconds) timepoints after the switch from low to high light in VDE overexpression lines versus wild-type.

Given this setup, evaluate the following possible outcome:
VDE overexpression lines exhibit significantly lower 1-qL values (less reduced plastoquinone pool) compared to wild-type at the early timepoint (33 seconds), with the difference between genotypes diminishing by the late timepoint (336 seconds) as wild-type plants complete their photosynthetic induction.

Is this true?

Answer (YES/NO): YES